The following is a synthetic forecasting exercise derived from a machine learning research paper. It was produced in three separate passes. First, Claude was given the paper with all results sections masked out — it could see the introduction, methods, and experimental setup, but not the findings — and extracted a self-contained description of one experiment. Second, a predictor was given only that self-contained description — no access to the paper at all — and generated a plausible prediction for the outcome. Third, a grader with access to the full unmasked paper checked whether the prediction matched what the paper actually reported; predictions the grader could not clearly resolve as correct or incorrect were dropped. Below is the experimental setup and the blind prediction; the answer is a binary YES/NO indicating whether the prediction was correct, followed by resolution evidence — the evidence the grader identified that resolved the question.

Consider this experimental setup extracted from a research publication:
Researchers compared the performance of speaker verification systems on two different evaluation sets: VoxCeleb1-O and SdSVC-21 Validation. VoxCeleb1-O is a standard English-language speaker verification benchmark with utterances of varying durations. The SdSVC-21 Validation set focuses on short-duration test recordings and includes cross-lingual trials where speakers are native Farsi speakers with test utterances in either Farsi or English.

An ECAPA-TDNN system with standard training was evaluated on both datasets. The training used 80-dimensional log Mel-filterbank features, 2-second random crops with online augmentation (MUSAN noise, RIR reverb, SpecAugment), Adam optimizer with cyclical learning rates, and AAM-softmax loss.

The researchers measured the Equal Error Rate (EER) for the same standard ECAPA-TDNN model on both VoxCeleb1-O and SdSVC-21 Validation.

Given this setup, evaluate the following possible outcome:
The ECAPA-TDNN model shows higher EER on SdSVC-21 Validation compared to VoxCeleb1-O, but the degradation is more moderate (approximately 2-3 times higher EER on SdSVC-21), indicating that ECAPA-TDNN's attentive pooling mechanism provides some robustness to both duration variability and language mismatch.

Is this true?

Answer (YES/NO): YES